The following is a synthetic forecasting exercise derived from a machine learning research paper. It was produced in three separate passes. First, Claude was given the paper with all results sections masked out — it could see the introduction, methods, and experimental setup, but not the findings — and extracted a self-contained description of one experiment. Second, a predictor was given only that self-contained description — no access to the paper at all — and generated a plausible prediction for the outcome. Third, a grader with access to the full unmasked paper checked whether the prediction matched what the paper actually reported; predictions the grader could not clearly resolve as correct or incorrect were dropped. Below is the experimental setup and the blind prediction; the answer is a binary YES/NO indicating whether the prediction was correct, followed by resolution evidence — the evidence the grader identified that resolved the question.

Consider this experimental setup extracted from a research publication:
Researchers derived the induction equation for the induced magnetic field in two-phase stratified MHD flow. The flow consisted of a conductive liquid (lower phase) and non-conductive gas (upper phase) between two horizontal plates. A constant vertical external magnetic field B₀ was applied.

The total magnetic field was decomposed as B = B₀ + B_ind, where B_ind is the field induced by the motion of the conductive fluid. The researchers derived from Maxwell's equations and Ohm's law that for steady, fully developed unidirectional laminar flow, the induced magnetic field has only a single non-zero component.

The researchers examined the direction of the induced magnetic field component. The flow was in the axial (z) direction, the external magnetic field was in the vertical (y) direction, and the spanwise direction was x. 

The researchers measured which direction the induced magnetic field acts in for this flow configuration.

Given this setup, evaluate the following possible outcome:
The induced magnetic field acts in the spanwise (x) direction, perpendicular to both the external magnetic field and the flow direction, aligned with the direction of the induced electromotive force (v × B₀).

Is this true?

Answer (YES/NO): NO